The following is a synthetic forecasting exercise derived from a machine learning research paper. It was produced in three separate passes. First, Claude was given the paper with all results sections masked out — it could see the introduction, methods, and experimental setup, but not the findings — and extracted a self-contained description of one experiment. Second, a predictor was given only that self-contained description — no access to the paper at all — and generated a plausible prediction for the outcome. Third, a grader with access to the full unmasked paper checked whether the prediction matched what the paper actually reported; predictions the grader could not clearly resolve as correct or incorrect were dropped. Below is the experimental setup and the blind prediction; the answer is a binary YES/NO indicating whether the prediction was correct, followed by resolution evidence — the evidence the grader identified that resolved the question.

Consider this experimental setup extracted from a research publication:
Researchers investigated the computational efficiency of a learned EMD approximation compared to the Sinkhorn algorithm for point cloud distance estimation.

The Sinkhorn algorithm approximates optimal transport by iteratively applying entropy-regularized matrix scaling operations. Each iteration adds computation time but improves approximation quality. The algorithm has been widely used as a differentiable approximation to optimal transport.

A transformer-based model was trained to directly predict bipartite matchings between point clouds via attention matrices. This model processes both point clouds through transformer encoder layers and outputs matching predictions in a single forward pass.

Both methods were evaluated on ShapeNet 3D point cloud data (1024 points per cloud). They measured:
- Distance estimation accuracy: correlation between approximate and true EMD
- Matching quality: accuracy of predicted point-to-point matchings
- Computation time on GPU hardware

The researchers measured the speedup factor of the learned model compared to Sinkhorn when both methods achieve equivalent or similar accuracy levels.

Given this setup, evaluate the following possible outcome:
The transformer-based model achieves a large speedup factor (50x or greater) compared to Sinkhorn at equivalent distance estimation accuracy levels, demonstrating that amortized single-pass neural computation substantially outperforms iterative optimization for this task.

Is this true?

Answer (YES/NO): NO